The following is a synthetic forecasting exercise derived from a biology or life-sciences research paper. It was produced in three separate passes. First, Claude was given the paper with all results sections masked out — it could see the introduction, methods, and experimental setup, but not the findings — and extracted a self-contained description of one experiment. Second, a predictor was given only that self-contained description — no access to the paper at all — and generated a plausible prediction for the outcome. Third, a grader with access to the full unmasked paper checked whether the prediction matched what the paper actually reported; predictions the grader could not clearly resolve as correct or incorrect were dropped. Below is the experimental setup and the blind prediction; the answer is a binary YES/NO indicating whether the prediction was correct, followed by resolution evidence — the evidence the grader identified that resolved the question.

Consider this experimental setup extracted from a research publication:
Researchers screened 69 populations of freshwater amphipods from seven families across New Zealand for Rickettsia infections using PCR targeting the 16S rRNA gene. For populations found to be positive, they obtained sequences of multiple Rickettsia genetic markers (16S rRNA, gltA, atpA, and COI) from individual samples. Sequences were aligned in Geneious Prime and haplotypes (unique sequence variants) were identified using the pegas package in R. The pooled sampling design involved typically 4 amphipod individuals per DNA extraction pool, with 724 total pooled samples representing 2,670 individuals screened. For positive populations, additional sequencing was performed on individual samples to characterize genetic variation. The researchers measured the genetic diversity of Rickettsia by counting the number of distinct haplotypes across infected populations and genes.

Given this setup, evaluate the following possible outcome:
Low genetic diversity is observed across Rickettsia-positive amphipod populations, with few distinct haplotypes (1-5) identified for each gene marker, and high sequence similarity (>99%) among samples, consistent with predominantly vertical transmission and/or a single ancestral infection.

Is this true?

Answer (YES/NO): NO